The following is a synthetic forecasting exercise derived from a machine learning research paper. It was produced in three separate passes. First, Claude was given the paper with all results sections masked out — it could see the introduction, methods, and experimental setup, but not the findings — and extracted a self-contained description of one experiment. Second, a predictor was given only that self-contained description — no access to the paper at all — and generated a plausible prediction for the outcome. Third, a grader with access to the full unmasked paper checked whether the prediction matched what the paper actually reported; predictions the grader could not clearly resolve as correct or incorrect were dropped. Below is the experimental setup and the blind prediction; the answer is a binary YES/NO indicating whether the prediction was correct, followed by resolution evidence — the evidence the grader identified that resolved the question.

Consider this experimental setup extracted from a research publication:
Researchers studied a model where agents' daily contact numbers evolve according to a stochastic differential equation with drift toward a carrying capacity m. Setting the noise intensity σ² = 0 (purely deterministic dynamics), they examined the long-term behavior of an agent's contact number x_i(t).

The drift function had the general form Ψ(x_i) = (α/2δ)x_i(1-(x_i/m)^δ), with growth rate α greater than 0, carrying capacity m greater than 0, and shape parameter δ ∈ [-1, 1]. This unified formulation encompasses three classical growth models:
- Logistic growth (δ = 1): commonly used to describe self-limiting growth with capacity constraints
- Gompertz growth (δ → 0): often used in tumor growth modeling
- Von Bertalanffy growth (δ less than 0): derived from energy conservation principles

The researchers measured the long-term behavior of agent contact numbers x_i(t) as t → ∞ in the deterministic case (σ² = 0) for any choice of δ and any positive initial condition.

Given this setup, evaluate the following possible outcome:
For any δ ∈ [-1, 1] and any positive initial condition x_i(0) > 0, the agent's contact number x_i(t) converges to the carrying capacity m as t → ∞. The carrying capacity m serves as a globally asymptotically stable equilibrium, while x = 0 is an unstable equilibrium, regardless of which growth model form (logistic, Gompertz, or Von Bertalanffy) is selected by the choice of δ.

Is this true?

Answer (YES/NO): YES